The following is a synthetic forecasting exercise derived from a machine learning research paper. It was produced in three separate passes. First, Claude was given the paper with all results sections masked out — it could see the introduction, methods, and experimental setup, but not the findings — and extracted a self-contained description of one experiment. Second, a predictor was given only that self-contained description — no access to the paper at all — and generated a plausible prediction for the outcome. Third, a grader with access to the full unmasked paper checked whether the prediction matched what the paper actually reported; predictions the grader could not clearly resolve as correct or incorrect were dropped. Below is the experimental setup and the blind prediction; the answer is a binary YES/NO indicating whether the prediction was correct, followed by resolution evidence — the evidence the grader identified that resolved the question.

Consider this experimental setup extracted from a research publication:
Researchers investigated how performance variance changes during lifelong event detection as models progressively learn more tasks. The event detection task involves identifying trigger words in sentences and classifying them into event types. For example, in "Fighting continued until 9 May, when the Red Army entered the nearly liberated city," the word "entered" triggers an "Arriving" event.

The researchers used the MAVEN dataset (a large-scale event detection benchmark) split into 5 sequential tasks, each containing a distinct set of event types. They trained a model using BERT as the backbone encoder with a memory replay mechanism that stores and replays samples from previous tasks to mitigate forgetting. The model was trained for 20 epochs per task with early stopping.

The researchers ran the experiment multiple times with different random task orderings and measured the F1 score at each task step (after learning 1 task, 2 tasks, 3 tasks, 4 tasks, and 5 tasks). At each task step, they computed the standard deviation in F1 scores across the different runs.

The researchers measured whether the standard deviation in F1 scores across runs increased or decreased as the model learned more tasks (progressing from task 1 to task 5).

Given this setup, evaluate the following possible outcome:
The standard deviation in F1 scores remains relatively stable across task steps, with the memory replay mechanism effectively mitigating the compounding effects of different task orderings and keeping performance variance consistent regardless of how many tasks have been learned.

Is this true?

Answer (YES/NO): NO